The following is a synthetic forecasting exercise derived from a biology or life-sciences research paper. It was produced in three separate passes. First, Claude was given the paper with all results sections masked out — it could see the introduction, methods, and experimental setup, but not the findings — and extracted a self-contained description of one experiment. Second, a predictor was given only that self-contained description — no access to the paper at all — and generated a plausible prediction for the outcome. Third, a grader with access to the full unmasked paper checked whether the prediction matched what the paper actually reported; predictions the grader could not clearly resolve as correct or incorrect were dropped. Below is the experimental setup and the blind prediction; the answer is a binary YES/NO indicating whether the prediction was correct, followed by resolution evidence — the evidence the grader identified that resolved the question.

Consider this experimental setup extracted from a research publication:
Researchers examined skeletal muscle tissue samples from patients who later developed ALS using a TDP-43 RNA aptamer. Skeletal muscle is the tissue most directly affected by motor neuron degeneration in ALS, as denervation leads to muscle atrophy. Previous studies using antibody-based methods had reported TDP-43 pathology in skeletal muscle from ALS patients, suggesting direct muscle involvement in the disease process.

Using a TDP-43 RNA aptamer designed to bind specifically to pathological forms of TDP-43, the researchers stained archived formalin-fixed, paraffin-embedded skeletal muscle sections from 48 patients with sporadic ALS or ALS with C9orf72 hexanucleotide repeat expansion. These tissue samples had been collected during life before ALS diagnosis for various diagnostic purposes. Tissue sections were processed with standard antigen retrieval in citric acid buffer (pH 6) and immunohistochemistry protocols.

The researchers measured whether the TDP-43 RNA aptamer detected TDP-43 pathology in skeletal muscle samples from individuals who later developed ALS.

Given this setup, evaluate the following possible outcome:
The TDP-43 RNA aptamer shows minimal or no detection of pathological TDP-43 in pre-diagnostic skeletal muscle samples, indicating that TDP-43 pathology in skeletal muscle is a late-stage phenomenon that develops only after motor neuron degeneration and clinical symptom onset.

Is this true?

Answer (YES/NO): NO